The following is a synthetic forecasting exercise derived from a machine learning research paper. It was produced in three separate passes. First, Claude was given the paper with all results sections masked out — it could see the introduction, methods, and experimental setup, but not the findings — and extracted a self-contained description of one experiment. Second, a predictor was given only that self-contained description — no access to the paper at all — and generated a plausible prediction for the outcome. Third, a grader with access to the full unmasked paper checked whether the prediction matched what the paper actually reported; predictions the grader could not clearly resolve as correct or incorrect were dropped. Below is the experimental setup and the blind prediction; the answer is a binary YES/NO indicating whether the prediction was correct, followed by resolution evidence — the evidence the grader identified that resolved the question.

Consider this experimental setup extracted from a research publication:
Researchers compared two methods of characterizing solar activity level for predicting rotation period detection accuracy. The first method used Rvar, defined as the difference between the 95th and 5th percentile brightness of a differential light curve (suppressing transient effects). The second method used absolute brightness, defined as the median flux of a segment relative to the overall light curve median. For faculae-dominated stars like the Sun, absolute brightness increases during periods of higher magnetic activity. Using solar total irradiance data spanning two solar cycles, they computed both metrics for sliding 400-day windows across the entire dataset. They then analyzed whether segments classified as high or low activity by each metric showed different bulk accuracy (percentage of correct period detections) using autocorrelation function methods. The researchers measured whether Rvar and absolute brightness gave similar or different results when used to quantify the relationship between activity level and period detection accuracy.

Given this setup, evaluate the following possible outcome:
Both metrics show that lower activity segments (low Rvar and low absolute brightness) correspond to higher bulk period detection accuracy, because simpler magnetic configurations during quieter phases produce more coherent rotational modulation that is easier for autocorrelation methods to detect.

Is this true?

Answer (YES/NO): NO